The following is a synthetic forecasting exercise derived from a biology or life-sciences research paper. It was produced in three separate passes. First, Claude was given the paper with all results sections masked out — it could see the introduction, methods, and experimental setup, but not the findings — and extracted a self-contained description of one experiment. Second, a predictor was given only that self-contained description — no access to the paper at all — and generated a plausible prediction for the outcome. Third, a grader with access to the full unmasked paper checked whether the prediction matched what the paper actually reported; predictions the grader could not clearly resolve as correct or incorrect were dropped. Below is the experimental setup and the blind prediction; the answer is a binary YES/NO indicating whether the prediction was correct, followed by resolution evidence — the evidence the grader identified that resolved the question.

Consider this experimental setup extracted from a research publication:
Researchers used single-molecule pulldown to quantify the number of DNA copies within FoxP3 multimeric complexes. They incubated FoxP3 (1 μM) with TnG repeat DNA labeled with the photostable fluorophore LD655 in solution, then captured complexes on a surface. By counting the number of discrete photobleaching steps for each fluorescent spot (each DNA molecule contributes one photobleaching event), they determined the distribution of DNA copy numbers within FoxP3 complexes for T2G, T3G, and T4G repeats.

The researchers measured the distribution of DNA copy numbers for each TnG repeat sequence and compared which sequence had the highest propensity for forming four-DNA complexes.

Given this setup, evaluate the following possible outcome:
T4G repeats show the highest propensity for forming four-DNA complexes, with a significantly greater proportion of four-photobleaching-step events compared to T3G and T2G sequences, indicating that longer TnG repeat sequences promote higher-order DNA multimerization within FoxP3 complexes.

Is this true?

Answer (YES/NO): NO